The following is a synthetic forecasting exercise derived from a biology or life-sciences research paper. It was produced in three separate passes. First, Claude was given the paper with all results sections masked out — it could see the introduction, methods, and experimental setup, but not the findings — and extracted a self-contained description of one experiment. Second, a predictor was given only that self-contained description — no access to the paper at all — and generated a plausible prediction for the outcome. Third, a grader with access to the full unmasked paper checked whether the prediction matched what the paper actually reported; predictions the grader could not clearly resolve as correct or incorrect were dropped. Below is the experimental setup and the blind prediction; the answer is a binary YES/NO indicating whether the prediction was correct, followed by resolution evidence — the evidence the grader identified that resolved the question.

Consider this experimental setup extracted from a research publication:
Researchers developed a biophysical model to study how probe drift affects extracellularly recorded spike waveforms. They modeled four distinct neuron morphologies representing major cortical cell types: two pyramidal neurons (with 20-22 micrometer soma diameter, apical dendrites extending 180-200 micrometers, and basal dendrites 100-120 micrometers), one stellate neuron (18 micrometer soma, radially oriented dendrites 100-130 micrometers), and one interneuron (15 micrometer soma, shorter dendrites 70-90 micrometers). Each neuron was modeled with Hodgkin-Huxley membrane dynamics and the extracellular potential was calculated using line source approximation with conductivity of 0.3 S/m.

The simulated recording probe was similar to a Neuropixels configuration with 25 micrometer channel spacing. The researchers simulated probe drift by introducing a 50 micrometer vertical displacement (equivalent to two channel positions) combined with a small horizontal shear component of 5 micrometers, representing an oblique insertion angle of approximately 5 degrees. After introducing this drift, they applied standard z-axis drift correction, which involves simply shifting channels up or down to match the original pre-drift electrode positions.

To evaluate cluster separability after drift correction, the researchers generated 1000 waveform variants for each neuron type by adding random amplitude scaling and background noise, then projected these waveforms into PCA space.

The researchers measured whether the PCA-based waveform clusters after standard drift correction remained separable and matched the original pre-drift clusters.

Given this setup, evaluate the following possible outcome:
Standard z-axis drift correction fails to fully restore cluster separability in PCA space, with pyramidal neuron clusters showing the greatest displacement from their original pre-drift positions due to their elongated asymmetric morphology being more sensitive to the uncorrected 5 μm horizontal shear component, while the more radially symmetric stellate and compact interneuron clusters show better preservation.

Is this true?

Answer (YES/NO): NO